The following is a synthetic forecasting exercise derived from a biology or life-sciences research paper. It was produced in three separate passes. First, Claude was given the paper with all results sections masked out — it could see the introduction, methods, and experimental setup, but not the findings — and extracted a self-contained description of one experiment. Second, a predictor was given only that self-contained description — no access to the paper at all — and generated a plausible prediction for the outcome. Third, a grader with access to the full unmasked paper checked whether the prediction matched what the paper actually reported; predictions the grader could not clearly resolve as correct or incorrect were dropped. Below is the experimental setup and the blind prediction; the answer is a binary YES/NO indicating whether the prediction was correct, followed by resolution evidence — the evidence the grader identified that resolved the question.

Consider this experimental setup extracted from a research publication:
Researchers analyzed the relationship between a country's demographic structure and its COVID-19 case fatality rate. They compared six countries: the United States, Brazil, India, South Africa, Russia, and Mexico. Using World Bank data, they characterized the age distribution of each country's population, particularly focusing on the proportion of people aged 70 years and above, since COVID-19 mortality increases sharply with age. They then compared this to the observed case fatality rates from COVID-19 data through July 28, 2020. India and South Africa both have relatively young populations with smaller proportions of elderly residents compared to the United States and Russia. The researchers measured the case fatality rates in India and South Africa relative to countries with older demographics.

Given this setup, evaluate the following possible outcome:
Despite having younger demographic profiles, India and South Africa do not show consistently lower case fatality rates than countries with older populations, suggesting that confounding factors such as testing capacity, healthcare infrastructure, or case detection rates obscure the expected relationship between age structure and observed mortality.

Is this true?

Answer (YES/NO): YES